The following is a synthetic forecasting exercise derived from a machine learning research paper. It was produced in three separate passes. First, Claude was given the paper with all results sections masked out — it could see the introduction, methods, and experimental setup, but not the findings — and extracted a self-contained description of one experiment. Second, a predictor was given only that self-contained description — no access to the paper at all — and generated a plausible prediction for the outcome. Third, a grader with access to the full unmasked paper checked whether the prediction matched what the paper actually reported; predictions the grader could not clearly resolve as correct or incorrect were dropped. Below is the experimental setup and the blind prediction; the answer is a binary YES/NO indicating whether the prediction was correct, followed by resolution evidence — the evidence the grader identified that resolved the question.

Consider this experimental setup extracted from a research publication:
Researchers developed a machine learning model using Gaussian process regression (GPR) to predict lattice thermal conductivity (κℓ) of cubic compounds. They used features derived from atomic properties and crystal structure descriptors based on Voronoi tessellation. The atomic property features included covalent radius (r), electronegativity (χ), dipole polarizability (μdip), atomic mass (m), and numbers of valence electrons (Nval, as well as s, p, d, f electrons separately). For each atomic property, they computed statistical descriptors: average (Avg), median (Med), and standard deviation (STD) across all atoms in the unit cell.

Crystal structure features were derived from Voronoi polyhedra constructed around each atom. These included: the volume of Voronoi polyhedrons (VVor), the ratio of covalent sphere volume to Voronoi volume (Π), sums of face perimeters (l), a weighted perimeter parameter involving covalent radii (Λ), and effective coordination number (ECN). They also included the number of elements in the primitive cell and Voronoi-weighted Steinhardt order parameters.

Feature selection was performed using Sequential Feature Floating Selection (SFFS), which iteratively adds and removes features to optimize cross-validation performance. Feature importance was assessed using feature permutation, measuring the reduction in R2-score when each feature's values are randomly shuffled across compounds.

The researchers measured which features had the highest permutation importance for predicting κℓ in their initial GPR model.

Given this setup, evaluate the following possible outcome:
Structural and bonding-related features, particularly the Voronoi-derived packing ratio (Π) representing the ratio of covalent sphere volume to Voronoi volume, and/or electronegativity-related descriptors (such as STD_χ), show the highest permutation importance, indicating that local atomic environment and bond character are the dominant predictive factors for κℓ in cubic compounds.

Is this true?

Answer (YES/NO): YES